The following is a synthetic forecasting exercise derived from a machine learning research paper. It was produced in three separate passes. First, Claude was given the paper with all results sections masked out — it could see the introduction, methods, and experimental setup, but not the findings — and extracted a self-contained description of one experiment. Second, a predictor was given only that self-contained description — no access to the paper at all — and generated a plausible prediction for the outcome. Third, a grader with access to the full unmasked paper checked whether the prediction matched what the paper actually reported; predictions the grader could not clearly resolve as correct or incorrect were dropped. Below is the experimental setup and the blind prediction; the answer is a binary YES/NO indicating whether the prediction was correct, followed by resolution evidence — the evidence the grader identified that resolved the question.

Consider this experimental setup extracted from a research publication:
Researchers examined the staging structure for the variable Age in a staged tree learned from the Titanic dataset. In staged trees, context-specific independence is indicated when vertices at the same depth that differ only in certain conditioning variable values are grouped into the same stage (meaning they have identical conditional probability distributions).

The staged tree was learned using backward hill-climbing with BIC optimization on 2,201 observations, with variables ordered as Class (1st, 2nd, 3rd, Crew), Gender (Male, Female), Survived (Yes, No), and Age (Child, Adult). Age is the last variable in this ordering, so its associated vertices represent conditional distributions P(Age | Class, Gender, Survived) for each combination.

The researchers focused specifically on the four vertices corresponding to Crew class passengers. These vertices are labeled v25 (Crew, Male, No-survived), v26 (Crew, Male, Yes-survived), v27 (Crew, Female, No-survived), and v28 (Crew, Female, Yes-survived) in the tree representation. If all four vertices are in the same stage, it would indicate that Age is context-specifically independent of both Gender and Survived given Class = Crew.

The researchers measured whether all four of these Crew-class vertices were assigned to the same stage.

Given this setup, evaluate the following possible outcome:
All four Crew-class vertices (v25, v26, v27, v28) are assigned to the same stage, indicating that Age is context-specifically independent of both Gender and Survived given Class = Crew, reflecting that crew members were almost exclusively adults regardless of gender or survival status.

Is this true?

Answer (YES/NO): YES